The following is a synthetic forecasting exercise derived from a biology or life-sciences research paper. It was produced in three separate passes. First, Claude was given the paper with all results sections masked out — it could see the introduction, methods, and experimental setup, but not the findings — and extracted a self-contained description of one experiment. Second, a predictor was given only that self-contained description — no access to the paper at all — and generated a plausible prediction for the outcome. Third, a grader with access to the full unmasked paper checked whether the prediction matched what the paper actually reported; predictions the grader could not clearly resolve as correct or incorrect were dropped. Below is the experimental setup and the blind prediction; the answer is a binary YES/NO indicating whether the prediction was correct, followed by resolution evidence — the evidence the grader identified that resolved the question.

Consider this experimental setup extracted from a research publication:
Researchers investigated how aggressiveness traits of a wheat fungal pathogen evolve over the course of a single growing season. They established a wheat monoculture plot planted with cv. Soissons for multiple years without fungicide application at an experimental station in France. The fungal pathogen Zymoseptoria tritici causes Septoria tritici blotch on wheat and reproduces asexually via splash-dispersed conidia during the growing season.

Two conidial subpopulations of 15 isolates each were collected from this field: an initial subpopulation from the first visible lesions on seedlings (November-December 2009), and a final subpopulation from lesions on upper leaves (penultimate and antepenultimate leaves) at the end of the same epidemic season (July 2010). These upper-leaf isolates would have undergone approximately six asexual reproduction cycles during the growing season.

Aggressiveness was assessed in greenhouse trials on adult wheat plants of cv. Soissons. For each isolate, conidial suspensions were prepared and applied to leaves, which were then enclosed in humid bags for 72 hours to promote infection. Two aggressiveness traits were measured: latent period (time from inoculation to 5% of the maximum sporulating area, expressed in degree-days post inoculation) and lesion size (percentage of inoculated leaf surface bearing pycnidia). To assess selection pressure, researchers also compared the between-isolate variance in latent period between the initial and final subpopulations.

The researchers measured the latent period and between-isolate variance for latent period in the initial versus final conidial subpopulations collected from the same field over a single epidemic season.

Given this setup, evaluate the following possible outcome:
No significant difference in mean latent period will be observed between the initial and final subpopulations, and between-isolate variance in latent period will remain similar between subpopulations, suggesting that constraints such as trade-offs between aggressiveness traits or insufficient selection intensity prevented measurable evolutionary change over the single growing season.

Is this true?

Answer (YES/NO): NO